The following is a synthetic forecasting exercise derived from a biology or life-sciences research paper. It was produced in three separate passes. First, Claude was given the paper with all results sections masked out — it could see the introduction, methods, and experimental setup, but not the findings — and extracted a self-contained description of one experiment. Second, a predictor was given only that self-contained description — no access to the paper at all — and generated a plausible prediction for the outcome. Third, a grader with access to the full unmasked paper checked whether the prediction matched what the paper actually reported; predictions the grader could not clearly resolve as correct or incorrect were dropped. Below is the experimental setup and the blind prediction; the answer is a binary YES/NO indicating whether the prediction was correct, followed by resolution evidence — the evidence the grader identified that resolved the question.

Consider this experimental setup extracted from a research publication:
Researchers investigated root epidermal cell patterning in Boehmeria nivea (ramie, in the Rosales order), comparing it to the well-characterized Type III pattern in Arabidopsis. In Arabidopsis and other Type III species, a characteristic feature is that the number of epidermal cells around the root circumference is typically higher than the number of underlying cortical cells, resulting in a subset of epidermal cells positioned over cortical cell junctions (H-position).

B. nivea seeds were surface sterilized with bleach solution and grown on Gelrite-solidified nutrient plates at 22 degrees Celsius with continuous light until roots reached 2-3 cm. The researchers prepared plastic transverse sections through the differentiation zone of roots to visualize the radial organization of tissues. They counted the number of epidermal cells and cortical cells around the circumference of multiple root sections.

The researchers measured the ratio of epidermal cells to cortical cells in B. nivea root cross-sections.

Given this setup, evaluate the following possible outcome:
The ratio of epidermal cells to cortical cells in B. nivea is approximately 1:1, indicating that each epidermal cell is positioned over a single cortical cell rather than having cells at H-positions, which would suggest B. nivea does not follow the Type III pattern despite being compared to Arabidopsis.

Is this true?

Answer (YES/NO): NO